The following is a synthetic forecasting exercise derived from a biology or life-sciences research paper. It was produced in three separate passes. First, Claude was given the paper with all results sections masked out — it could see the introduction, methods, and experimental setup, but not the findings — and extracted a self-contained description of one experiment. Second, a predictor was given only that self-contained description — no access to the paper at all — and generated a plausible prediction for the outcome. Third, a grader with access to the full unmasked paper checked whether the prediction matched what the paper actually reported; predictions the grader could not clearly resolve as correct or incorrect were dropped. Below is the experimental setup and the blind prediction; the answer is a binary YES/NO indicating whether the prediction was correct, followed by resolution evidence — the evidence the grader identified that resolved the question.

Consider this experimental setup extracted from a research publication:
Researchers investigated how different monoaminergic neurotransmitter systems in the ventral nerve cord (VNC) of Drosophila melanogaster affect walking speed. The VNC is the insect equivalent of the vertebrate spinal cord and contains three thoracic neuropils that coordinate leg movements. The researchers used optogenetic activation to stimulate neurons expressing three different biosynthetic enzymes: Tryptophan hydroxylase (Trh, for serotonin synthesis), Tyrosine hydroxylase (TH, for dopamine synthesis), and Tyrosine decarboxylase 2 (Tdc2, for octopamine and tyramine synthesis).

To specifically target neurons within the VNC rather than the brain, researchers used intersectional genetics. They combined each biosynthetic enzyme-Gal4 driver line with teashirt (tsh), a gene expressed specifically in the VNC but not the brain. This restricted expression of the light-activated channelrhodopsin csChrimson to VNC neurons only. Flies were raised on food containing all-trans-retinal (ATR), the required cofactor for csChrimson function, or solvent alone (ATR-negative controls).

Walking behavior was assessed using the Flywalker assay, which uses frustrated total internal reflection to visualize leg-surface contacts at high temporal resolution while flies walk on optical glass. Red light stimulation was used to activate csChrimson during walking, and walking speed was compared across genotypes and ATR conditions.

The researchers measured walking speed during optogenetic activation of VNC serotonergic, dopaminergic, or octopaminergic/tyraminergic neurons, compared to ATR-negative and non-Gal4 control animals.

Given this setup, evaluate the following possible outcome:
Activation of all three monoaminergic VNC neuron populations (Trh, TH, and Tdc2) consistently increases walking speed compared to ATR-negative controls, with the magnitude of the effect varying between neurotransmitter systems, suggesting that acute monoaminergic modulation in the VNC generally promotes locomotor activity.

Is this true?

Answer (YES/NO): NO